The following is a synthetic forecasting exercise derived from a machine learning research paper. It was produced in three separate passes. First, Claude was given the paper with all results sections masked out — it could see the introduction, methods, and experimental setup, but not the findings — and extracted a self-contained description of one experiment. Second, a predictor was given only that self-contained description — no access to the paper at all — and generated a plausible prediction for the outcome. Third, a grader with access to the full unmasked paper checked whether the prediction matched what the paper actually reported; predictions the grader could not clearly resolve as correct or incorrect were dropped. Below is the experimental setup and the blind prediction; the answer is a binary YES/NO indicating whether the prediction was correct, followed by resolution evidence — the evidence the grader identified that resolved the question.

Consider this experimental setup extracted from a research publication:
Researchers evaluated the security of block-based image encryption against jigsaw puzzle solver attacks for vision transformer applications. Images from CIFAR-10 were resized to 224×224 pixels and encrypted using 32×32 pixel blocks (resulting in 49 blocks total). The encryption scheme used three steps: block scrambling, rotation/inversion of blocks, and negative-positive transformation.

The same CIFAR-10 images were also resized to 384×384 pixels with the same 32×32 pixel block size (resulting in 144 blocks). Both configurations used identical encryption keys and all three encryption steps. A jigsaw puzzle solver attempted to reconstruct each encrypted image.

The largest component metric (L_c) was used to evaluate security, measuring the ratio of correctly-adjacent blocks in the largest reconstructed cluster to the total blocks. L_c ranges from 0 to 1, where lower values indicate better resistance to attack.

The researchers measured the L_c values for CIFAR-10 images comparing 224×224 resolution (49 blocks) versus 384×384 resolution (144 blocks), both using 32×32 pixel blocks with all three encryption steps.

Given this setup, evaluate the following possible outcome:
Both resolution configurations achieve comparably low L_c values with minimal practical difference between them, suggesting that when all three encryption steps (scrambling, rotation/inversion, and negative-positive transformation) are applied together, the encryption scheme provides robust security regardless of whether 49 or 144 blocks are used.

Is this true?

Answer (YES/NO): NO